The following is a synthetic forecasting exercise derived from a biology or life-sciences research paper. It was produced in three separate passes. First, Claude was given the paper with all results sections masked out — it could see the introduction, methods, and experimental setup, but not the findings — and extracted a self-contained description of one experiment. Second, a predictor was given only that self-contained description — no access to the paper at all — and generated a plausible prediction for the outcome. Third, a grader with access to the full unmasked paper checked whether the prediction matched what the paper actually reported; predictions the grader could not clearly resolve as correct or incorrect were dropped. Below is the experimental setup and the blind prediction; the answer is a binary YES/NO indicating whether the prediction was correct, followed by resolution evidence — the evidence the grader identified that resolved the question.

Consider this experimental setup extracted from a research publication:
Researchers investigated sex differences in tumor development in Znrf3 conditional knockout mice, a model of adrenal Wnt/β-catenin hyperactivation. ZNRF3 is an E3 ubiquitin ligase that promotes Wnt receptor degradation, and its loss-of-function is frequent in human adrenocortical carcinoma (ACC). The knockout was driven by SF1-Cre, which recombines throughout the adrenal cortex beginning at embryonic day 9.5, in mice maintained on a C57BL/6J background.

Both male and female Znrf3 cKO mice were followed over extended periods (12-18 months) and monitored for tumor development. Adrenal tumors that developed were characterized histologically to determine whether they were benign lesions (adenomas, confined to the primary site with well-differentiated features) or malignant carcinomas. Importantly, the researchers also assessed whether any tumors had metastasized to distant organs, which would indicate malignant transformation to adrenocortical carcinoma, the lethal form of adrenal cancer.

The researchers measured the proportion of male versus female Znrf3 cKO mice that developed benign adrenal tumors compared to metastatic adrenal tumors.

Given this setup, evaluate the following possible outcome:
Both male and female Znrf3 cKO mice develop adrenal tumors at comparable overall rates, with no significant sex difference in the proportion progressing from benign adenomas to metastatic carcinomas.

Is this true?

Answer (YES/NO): NO